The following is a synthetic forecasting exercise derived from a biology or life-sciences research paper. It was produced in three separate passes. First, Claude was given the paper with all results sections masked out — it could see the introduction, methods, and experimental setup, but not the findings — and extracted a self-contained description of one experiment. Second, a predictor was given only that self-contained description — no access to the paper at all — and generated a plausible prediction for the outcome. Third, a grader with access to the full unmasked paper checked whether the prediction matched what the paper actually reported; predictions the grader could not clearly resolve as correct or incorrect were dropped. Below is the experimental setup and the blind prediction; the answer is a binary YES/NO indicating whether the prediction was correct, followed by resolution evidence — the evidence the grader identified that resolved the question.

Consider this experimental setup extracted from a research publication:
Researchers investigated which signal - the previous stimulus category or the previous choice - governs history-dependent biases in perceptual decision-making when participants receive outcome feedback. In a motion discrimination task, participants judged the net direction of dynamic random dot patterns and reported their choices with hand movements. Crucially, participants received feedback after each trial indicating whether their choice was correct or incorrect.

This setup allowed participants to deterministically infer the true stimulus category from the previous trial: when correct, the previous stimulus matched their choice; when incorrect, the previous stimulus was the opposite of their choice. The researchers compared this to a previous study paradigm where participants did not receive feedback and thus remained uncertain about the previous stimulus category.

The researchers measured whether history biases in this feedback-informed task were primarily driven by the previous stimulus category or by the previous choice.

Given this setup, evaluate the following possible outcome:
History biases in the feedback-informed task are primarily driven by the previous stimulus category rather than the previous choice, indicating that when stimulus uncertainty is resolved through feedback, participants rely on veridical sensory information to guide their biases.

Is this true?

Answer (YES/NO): YES